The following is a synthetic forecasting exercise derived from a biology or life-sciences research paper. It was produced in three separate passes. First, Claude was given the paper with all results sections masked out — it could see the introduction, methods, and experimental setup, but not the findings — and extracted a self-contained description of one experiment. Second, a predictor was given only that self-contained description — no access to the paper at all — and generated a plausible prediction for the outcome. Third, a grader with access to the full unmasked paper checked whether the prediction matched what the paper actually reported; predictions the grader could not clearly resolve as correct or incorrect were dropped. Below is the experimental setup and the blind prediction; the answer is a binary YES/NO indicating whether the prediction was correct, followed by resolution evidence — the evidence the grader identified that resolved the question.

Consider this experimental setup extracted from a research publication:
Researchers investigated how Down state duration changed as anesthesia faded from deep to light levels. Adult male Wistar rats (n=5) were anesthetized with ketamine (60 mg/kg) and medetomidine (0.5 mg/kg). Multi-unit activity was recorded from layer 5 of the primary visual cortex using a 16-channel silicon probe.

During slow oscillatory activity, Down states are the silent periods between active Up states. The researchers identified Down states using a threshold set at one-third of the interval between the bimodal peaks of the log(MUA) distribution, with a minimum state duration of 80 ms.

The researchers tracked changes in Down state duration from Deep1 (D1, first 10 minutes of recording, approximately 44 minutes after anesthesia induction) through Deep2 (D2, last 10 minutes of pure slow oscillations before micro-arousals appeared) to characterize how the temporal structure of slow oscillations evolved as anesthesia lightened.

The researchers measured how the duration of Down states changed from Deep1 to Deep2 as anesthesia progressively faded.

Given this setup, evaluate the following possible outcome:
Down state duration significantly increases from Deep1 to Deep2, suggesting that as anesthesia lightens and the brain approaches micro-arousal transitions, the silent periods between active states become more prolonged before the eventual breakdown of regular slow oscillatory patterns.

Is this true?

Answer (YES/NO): NO